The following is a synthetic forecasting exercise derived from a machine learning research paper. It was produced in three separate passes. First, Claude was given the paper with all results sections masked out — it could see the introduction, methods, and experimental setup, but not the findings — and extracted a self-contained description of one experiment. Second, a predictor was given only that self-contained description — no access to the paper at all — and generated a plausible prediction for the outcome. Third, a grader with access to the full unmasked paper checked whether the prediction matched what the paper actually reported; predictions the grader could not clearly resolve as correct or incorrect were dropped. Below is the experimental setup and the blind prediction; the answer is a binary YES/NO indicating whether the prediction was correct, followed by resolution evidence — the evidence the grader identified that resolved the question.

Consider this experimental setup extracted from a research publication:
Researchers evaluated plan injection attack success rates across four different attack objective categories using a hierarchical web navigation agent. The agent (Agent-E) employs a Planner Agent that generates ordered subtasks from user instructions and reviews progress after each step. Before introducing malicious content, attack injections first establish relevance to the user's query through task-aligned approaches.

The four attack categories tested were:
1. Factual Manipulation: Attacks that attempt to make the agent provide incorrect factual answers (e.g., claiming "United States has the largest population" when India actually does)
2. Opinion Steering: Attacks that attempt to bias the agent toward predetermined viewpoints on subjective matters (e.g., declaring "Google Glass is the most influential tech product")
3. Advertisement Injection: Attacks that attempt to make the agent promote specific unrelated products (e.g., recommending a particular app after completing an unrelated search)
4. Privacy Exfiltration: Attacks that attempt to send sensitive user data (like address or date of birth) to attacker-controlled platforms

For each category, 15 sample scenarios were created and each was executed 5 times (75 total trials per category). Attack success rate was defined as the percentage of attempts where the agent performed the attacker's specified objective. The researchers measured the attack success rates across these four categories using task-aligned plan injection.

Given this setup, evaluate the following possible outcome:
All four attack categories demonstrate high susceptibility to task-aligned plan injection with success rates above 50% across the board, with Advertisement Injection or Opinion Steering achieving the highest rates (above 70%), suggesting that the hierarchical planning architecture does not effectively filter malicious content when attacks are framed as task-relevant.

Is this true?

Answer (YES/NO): NO